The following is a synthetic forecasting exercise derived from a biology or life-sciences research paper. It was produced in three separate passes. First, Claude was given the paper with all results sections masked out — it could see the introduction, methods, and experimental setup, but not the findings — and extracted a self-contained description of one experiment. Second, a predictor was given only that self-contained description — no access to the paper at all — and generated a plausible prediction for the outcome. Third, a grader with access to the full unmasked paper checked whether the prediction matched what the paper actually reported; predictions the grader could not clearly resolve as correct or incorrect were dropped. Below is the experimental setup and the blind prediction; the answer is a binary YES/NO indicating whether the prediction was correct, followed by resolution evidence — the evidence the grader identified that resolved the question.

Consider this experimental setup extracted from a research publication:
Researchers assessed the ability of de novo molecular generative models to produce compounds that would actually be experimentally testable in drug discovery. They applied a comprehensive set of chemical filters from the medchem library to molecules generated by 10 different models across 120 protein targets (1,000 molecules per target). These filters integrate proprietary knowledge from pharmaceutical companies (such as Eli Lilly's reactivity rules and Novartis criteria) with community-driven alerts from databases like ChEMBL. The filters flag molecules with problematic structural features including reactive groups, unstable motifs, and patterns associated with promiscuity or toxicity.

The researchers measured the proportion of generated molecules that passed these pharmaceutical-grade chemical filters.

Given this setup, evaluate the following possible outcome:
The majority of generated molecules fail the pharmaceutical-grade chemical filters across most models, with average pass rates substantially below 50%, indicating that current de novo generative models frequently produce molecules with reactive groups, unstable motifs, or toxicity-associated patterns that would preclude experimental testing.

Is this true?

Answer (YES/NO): YES